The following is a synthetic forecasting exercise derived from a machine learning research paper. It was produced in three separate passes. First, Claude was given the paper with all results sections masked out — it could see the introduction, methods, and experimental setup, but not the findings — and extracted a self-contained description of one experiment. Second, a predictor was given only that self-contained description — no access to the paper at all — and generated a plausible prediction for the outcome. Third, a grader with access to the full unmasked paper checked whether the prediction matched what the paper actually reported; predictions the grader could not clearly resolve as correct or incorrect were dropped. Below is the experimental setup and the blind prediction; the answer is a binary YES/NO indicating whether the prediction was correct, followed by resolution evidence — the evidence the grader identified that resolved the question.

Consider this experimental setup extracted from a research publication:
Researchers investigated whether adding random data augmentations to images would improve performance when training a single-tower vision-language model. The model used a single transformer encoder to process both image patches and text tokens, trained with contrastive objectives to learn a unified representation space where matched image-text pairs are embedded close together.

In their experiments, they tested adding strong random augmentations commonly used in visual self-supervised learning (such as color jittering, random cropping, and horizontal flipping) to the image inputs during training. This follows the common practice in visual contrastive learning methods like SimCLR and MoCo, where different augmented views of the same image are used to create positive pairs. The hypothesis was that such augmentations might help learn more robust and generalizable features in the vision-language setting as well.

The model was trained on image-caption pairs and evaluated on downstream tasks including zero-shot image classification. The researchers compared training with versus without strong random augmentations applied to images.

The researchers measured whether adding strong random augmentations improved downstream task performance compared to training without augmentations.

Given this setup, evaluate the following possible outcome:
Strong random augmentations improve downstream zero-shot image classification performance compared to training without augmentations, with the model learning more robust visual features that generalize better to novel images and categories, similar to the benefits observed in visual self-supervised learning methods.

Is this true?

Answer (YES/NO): NO